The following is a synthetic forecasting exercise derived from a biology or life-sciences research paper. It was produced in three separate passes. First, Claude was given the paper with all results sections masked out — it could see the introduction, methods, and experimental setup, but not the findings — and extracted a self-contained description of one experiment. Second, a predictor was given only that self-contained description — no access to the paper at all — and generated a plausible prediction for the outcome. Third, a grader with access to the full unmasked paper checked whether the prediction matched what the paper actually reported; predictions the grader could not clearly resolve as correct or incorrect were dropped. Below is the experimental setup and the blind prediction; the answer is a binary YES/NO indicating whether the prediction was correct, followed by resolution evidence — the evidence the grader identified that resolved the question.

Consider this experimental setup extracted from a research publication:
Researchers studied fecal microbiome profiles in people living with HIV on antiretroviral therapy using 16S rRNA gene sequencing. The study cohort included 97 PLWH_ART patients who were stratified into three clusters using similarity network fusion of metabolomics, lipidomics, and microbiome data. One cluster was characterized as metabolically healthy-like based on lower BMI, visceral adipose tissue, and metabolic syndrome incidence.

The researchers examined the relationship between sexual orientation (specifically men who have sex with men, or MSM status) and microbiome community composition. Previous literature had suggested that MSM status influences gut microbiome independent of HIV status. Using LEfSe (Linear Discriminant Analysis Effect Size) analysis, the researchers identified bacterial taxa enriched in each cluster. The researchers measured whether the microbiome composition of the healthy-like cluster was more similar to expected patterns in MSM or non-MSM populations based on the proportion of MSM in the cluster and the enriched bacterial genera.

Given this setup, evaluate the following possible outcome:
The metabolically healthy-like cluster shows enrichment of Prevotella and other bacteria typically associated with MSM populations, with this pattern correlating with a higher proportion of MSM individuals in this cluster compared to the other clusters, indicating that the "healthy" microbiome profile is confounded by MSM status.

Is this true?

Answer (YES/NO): NO